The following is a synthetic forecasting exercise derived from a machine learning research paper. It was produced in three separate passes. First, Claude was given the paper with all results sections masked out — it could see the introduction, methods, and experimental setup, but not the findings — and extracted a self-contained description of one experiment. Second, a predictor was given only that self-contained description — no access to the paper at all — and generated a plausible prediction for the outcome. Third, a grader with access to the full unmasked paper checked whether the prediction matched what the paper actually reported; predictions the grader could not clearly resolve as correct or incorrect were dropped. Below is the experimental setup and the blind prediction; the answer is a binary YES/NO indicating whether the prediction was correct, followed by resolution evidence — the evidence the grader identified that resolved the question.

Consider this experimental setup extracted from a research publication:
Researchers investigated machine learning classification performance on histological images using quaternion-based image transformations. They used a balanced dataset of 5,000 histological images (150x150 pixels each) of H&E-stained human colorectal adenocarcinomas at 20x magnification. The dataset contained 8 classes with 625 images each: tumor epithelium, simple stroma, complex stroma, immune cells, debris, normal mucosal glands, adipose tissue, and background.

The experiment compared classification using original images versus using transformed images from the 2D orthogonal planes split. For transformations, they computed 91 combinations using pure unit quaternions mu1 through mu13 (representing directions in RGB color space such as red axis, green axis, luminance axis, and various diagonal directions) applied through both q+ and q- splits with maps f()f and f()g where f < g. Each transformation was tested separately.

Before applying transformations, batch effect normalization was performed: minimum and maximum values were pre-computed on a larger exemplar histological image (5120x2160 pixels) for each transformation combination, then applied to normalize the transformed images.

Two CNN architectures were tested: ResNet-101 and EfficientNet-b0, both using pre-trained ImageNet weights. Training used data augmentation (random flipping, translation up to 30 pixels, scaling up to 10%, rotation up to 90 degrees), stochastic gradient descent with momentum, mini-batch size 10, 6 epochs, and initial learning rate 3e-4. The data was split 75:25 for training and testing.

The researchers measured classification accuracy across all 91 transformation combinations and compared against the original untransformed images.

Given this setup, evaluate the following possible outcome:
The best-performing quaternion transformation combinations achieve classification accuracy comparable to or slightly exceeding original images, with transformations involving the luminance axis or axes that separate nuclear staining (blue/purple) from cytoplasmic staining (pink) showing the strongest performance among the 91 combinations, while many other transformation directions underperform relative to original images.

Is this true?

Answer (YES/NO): NO